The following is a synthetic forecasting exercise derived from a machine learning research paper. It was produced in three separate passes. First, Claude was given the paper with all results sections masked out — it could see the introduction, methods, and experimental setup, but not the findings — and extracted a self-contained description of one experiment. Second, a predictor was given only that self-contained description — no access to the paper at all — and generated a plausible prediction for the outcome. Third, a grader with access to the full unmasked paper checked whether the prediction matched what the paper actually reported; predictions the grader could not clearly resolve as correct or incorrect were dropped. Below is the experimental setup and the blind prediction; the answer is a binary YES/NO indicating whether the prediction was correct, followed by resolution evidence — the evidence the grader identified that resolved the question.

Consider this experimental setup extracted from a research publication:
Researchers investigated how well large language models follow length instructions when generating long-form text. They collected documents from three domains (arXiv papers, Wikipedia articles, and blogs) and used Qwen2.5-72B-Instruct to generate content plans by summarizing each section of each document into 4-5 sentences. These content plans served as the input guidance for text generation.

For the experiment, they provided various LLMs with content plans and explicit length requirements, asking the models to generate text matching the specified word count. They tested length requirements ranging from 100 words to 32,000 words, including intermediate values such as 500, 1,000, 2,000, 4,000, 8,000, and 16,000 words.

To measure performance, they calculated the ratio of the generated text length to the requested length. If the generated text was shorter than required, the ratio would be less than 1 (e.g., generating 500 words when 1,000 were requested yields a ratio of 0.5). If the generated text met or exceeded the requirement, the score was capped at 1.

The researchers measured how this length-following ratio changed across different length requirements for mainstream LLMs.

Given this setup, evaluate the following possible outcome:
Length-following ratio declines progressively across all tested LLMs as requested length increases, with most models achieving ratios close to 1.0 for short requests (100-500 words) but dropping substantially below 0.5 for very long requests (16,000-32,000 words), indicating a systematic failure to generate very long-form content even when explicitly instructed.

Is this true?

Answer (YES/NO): NO